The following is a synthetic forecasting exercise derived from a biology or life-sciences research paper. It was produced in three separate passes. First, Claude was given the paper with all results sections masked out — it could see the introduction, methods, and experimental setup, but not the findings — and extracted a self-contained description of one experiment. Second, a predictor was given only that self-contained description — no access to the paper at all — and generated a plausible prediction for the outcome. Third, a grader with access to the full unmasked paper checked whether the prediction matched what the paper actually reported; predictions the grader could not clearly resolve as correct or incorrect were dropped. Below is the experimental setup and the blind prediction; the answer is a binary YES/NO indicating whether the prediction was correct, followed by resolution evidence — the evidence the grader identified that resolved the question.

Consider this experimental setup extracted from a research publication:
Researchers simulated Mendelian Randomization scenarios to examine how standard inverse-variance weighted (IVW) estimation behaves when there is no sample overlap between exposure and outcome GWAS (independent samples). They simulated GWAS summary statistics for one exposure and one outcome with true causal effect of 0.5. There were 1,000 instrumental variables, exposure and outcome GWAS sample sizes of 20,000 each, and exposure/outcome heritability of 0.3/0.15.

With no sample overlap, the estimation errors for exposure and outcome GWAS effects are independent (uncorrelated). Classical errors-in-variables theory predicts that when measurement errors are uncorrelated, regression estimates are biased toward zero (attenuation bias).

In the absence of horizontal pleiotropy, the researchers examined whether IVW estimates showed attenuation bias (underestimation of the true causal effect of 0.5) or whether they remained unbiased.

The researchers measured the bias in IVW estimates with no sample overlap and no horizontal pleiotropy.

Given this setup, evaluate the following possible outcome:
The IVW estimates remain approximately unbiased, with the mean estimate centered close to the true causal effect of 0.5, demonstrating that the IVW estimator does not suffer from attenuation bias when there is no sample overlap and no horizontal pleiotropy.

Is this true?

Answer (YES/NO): NO